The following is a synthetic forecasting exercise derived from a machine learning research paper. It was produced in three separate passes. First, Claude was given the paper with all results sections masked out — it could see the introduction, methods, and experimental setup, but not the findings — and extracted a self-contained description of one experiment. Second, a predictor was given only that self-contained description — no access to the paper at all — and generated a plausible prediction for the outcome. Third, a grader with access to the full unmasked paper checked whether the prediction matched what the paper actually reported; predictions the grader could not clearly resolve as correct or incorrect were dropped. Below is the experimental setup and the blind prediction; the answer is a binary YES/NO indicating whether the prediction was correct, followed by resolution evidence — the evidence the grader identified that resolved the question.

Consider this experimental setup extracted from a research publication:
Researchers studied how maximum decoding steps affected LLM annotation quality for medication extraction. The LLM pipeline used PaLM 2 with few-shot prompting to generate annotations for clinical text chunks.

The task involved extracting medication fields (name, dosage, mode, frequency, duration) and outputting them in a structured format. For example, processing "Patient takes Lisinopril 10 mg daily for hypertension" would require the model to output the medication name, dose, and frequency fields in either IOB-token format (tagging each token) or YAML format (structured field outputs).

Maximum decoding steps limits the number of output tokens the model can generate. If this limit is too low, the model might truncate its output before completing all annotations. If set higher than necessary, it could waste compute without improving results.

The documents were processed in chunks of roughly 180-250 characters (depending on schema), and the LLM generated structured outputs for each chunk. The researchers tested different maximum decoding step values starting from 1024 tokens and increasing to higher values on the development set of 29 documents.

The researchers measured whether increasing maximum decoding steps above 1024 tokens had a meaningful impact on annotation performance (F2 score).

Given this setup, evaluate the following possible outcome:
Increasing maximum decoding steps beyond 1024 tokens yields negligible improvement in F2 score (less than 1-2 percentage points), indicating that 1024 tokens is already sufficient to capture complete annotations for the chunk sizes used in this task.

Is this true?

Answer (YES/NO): YES